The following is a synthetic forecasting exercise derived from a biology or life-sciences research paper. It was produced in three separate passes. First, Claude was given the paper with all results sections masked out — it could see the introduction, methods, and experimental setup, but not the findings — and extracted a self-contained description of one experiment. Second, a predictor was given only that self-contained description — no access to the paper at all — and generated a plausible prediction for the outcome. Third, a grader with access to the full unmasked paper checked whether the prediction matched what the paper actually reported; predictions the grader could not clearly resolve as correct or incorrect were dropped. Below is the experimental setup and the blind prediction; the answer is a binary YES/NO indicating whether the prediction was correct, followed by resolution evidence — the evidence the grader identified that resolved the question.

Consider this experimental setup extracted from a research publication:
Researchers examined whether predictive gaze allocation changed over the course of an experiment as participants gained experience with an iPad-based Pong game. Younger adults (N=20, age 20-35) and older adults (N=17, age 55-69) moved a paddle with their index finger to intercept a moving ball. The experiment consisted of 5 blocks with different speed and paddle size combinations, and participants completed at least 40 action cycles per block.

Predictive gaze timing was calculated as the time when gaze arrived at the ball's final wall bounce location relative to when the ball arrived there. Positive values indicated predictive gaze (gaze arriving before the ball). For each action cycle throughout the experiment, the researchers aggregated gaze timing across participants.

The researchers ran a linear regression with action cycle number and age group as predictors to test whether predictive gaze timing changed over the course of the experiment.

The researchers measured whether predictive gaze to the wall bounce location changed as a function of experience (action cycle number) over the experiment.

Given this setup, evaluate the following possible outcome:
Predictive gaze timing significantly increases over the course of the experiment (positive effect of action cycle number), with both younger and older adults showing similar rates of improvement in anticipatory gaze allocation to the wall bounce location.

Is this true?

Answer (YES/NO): YES